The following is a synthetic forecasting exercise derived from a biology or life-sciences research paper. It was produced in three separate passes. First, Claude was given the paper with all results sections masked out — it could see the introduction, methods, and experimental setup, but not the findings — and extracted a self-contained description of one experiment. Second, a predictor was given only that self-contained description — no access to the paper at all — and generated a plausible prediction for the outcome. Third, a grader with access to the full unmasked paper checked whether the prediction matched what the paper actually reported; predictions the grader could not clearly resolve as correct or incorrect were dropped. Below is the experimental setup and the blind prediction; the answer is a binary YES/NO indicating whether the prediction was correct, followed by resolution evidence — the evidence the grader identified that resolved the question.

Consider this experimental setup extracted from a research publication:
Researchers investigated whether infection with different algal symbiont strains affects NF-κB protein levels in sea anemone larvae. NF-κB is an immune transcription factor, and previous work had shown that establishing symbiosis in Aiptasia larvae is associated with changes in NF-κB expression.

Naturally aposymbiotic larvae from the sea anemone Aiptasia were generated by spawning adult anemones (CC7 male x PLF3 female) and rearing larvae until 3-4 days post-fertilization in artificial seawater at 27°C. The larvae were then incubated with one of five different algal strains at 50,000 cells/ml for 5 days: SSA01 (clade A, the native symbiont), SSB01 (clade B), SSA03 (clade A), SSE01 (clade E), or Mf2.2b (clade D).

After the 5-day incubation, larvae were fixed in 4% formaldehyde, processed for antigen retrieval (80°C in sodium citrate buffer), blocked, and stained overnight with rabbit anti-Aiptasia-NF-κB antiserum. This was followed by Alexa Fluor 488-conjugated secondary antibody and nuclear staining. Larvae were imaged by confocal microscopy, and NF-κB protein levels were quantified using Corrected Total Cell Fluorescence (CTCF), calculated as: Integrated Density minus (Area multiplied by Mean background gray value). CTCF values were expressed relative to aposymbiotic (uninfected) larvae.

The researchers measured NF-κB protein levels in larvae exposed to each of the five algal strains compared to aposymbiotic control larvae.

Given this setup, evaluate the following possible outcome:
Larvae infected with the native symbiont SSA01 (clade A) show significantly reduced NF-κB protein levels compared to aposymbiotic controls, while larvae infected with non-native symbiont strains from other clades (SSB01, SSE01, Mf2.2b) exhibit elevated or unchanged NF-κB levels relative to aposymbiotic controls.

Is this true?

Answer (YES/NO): NO